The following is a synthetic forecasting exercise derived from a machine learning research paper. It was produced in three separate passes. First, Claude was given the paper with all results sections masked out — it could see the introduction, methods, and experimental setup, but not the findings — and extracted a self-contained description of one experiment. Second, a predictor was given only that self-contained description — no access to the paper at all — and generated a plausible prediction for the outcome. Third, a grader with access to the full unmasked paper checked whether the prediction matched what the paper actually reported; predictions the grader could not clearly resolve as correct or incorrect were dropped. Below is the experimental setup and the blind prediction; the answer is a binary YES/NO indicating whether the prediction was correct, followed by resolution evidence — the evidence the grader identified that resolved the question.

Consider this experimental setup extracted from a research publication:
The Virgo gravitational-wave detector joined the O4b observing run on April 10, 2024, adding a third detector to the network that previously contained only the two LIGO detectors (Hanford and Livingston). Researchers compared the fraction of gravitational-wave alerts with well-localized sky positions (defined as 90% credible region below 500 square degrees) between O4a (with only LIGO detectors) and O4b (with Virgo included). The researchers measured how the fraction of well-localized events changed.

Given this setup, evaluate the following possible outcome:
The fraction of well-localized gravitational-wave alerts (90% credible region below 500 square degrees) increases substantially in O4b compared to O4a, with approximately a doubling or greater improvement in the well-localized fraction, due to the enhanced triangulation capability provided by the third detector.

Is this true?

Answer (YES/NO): YES